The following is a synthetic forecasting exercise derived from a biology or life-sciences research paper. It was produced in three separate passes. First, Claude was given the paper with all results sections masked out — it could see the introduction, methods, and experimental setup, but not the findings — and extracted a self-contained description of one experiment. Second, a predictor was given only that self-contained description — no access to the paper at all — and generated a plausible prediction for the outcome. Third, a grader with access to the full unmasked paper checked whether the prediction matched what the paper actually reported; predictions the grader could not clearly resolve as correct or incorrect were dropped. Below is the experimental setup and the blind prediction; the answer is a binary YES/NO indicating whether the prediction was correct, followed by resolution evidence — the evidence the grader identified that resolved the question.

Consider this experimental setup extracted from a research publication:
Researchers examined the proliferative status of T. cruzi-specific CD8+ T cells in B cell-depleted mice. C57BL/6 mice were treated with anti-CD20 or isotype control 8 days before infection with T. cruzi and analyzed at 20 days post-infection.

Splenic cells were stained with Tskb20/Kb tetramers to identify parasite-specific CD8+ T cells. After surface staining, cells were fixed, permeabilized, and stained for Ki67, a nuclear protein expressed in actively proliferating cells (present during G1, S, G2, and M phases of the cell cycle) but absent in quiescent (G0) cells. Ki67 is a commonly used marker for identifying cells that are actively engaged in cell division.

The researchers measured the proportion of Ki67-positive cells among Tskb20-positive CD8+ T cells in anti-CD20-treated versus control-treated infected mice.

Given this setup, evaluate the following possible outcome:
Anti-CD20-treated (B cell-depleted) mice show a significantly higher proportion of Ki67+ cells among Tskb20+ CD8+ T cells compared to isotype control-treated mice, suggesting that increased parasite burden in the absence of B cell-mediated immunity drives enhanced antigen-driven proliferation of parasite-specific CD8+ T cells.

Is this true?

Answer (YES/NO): NO